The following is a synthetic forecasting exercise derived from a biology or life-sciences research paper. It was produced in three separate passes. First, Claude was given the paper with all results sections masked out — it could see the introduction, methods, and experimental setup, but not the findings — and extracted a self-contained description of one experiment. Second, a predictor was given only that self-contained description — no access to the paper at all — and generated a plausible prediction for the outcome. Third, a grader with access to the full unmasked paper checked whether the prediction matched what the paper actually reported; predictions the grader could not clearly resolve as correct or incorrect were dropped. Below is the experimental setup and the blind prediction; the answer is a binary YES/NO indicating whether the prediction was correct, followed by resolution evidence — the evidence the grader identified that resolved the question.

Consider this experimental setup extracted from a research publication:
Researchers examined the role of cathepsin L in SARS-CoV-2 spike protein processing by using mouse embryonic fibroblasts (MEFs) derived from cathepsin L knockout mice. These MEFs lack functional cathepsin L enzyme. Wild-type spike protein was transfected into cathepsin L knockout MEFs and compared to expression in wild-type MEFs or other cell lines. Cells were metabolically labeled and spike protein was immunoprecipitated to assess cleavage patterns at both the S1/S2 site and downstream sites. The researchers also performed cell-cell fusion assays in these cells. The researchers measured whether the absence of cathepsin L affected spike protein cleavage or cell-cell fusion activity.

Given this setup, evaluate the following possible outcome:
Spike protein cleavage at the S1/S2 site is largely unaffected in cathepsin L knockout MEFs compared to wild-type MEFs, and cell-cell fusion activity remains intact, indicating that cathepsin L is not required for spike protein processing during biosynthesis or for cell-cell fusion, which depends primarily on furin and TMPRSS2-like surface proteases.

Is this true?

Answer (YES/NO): YES